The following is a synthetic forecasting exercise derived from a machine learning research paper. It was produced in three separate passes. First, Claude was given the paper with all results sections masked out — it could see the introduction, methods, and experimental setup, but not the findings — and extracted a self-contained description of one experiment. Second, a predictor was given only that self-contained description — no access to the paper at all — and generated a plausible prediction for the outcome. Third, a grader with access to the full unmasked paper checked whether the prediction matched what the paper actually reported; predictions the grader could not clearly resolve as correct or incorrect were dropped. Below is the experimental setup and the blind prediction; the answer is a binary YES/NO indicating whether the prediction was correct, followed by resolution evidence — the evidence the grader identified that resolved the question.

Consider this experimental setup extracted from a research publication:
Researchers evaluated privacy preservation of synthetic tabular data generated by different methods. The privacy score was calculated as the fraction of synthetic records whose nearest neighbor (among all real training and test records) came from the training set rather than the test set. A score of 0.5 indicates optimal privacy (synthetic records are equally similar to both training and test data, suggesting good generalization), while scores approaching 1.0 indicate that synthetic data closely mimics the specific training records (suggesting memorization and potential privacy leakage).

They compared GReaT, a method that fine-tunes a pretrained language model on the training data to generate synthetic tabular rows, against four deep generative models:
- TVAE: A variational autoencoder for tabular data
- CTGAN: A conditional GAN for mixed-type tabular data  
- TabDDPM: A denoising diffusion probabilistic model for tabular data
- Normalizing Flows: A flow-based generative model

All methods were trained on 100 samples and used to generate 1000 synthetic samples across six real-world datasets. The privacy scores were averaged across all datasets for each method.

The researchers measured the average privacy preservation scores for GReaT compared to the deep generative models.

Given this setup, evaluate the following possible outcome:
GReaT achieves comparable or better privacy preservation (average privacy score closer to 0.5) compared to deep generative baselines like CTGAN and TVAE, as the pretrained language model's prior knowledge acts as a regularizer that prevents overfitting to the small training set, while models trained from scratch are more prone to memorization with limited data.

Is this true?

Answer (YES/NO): NO